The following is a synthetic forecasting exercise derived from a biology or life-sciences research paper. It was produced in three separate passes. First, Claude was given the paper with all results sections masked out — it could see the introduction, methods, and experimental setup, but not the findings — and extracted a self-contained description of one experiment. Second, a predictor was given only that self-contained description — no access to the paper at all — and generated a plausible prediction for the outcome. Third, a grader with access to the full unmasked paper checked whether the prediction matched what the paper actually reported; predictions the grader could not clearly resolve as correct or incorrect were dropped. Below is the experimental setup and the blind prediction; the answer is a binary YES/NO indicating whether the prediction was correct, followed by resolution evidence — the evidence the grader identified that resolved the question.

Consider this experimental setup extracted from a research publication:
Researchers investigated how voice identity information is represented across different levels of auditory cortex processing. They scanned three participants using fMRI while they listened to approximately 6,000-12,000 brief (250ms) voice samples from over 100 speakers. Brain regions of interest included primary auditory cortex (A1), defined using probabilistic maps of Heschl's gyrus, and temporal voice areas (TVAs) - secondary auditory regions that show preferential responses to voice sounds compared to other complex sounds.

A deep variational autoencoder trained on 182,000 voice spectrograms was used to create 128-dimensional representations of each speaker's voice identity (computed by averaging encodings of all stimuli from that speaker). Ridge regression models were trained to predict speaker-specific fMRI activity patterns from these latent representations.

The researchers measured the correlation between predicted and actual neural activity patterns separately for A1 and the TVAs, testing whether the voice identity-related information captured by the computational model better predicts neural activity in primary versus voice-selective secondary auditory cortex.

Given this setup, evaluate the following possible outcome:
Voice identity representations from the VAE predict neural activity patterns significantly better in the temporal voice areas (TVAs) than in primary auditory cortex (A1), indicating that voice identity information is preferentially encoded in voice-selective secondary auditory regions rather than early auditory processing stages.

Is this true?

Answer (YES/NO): NO